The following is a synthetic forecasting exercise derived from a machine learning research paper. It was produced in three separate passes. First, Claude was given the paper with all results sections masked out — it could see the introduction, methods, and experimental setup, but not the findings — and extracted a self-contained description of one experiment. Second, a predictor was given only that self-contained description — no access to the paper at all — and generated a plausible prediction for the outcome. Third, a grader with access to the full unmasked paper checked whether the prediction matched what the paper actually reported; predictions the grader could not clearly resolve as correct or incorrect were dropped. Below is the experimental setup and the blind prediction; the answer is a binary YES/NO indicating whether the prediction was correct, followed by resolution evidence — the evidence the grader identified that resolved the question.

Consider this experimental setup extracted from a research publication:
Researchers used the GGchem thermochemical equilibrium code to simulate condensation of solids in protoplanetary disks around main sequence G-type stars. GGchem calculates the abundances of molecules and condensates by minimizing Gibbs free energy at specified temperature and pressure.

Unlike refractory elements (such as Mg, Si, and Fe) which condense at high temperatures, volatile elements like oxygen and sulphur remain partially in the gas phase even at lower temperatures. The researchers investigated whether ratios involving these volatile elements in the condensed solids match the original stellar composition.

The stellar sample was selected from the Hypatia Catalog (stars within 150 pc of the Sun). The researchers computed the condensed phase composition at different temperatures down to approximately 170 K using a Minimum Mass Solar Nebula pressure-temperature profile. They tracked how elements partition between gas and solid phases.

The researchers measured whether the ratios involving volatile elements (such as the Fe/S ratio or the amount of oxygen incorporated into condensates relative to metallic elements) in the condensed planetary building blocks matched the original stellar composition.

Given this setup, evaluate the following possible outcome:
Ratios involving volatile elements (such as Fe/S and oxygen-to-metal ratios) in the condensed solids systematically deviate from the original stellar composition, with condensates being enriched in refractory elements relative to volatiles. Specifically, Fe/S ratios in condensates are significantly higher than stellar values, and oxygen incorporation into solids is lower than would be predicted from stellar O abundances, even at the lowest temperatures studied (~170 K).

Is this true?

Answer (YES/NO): NO